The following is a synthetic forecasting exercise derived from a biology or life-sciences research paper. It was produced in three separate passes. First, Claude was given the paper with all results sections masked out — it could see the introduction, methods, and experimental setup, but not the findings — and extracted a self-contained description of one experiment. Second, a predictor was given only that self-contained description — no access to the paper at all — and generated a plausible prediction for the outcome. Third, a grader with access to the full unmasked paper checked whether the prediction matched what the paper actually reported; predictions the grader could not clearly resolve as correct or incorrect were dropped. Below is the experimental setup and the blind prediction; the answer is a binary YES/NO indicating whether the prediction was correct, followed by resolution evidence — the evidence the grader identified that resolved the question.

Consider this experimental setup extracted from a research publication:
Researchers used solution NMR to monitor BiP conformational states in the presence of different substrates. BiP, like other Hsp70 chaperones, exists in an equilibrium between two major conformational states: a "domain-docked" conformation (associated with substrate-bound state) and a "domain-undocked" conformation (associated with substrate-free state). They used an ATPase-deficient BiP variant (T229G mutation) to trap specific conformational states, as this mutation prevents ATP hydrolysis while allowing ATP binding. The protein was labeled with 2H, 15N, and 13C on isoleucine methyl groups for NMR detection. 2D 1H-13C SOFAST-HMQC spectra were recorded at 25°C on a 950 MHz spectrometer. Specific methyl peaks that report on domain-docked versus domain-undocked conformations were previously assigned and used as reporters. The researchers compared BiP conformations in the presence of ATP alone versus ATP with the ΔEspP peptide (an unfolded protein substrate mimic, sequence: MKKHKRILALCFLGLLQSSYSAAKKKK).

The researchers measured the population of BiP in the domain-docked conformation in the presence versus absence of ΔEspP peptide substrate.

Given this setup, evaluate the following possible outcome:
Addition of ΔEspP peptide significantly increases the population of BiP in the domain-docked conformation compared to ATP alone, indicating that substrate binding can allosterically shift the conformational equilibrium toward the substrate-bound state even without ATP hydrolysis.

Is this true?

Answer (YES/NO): NO